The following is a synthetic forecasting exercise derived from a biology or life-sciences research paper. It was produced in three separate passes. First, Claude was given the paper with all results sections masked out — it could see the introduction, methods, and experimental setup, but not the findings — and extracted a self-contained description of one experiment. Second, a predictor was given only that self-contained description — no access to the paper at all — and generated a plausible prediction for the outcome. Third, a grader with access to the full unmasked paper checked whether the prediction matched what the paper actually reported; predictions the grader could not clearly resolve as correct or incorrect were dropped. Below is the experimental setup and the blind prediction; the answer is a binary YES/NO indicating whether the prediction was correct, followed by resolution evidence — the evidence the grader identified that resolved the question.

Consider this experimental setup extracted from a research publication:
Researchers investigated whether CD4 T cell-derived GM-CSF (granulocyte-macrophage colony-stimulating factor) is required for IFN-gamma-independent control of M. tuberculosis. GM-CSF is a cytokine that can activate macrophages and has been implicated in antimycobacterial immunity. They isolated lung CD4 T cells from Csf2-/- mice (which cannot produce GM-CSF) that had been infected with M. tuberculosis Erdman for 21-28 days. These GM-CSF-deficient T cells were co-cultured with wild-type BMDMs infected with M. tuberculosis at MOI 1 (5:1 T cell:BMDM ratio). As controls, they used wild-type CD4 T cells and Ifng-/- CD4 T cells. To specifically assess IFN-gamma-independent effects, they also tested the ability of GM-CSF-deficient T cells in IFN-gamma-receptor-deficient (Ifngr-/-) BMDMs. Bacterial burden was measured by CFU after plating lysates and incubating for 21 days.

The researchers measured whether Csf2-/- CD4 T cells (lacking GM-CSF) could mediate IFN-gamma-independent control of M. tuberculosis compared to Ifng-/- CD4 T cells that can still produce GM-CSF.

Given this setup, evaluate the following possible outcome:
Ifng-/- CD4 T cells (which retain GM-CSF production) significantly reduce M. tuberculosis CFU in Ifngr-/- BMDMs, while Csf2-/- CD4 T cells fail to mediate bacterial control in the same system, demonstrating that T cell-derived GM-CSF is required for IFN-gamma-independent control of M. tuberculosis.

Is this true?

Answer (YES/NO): YES